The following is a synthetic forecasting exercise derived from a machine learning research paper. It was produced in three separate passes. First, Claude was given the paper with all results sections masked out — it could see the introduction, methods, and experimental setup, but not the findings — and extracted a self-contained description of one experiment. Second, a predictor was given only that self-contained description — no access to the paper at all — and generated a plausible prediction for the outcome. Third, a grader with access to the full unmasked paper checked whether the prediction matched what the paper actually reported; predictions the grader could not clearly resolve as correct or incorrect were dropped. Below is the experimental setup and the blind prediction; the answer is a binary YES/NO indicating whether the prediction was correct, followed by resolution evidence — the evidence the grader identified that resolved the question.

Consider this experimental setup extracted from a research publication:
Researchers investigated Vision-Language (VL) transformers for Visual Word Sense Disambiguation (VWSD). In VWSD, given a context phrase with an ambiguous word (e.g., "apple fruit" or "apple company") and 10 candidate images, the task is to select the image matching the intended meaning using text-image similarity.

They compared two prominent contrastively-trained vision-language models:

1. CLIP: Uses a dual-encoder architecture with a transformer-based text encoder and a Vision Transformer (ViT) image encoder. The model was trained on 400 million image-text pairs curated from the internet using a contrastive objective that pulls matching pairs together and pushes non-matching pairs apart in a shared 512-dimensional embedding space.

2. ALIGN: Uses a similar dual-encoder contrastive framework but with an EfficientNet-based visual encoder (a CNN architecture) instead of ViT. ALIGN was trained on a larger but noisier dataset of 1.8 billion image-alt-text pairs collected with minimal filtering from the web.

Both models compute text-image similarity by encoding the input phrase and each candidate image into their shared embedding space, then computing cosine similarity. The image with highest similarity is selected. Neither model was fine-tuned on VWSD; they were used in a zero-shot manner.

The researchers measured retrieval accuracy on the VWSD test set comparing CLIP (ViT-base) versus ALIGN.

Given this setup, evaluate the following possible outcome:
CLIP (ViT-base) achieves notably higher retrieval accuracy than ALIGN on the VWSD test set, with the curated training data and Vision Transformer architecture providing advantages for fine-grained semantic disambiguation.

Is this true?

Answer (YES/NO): NO